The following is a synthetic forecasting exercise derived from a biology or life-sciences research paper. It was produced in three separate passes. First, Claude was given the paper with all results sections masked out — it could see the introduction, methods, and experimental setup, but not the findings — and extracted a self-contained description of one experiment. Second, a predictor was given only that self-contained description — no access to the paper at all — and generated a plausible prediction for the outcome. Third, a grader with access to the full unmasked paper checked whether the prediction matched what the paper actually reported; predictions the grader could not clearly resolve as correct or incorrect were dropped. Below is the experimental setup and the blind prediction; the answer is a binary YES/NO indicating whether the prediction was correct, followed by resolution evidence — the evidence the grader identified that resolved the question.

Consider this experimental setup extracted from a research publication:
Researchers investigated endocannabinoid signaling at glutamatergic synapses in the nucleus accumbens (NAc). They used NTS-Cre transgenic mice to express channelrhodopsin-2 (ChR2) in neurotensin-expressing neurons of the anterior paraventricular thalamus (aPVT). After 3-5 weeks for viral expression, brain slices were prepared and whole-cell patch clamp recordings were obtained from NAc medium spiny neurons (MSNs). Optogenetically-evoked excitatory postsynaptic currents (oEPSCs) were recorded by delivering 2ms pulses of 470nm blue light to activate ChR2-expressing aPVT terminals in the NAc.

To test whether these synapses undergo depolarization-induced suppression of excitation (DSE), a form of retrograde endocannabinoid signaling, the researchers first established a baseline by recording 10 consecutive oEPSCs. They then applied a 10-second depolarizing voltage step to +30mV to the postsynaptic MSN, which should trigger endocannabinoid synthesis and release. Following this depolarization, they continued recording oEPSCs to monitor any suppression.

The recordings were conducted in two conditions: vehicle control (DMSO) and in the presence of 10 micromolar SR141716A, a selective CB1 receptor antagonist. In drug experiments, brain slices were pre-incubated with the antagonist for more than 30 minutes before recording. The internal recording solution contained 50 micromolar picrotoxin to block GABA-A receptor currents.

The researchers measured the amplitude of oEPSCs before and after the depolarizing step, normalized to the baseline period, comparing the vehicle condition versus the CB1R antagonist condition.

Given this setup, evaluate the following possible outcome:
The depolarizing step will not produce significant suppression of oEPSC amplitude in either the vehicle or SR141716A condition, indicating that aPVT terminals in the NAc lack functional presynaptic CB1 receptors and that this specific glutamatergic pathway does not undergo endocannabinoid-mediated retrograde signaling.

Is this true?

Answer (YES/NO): NO